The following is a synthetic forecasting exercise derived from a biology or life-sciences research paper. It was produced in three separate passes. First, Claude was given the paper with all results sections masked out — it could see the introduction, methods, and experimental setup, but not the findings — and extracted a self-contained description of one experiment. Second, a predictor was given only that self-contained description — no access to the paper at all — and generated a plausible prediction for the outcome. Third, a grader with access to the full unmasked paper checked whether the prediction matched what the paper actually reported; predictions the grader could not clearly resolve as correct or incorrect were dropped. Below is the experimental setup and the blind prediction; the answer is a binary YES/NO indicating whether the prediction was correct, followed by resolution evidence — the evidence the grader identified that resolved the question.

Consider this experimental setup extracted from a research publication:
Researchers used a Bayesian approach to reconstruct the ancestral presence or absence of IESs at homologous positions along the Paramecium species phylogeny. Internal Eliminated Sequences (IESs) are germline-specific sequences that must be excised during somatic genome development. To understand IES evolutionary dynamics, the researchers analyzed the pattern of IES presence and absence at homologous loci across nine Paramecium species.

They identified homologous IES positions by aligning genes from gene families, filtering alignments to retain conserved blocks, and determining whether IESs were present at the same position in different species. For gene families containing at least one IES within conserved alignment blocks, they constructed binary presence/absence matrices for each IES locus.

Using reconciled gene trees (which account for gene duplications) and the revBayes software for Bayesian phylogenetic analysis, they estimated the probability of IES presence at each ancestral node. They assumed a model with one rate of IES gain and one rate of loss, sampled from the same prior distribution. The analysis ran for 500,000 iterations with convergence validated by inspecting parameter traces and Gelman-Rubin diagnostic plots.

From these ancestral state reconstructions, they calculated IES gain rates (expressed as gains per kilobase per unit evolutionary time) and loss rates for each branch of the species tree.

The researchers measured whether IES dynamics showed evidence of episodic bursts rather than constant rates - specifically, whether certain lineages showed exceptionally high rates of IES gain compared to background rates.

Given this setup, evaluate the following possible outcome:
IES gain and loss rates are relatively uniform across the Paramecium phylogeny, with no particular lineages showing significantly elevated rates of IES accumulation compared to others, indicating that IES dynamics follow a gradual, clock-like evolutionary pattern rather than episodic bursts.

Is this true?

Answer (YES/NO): NO